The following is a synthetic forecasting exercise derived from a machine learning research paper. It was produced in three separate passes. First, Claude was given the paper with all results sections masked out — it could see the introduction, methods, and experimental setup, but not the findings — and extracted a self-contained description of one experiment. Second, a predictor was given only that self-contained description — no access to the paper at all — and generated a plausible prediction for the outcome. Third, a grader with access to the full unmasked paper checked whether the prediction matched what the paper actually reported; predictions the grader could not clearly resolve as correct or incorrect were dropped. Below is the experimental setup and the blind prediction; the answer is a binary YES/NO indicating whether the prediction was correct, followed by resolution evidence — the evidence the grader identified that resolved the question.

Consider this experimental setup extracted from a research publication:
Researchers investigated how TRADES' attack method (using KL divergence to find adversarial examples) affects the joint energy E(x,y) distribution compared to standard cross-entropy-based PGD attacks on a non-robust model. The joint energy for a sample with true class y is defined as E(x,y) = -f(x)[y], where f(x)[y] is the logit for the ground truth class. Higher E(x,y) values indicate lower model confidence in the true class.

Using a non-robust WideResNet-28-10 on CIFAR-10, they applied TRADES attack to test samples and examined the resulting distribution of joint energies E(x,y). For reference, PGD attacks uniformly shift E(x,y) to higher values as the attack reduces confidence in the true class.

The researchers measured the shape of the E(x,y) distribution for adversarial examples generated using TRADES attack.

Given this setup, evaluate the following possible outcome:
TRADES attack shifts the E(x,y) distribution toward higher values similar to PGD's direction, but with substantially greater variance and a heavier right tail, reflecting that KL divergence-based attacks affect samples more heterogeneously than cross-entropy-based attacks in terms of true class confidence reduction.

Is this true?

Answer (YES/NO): NO